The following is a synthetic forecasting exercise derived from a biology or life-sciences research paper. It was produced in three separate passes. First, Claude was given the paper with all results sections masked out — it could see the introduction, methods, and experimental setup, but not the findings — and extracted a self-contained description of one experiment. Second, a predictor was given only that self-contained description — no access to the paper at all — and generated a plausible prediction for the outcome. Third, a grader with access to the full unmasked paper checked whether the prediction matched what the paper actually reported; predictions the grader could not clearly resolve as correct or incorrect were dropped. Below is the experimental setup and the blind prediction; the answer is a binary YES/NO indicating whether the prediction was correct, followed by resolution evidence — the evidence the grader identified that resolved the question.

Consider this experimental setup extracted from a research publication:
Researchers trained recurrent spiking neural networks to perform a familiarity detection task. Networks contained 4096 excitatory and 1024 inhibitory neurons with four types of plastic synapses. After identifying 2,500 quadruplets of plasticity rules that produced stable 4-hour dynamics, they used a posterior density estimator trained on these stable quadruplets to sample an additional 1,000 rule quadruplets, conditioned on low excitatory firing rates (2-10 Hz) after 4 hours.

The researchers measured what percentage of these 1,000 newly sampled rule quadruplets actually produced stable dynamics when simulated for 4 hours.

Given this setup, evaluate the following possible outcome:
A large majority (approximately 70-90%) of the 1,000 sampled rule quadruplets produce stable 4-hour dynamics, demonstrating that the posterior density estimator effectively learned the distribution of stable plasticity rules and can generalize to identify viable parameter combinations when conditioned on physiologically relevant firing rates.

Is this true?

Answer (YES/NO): NO